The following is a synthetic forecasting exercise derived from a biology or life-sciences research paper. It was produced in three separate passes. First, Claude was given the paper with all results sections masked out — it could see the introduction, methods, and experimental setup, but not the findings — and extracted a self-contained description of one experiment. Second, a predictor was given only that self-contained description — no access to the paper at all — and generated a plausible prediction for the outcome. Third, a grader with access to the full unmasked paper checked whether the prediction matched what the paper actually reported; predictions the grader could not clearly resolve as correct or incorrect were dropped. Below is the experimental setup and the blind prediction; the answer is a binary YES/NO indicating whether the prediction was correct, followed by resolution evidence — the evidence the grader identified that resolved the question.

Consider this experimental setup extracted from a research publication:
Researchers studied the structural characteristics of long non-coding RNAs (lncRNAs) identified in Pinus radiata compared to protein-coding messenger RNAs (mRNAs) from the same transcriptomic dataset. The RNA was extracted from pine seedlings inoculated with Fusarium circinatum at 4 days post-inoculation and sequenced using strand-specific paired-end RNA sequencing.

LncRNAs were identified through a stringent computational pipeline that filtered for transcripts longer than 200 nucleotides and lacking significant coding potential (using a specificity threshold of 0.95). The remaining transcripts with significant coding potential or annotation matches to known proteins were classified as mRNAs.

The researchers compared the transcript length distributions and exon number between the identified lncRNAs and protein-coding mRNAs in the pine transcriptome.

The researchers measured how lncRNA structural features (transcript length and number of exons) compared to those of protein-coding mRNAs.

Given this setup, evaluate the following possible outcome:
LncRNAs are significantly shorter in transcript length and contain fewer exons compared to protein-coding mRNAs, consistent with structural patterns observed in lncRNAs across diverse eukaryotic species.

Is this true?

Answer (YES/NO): YES